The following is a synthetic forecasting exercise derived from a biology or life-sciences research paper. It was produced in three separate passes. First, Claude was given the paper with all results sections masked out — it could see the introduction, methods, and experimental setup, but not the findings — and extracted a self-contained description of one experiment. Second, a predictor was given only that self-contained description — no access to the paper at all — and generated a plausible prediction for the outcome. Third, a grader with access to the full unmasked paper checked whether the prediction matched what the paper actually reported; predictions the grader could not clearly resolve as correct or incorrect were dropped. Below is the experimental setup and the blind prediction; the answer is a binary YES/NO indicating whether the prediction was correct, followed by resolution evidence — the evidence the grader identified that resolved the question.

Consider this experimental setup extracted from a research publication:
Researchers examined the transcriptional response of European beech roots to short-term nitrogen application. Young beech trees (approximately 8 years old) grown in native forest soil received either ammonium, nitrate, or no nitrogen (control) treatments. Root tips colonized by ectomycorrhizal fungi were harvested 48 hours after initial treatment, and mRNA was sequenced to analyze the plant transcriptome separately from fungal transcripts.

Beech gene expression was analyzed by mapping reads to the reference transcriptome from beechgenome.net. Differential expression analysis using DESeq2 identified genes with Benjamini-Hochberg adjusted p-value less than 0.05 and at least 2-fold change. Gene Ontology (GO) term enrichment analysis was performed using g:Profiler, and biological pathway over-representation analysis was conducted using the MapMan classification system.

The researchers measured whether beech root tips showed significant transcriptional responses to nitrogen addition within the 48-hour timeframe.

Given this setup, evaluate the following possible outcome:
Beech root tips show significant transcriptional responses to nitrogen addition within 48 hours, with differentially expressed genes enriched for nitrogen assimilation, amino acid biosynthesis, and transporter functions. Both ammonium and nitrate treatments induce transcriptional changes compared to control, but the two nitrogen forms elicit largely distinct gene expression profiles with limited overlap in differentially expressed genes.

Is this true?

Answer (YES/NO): NO